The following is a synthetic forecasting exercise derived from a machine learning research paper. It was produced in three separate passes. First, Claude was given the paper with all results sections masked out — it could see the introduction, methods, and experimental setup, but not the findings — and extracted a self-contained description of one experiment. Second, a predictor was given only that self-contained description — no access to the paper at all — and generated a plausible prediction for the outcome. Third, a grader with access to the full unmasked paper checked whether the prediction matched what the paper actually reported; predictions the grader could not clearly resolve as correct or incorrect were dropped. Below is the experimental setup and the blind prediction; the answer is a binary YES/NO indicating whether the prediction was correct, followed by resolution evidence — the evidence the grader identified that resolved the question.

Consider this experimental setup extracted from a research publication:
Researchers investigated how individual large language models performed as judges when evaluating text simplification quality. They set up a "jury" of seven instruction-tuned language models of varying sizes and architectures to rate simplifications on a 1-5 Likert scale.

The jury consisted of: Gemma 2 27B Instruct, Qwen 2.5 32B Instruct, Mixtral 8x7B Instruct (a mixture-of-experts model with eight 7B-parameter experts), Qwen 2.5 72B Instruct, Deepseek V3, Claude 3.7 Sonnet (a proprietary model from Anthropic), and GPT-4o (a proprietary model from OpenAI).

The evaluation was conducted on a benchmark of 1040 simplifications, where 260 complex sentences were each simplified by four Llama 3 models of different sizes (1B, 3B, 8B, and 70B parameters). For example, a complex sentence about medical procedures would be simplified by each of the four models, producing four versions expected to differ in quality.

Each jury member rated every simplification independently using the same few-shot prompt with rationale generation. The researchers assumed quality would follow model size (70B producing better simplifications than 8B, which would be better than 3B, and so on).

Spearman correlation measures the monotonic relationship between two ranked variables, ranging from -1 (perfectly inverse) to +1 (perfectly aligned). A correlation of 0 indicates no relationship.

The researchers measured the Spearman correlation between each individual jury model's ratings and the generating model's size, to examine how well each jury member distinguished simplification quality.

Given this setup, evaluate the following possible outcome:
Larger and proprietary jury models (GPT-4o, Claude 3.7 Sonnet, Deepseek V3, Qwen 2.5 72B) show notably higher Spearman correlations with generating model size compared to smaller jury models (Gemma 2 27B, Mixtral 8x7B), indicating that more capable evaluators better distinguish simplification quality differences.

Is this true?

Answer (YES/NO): YES